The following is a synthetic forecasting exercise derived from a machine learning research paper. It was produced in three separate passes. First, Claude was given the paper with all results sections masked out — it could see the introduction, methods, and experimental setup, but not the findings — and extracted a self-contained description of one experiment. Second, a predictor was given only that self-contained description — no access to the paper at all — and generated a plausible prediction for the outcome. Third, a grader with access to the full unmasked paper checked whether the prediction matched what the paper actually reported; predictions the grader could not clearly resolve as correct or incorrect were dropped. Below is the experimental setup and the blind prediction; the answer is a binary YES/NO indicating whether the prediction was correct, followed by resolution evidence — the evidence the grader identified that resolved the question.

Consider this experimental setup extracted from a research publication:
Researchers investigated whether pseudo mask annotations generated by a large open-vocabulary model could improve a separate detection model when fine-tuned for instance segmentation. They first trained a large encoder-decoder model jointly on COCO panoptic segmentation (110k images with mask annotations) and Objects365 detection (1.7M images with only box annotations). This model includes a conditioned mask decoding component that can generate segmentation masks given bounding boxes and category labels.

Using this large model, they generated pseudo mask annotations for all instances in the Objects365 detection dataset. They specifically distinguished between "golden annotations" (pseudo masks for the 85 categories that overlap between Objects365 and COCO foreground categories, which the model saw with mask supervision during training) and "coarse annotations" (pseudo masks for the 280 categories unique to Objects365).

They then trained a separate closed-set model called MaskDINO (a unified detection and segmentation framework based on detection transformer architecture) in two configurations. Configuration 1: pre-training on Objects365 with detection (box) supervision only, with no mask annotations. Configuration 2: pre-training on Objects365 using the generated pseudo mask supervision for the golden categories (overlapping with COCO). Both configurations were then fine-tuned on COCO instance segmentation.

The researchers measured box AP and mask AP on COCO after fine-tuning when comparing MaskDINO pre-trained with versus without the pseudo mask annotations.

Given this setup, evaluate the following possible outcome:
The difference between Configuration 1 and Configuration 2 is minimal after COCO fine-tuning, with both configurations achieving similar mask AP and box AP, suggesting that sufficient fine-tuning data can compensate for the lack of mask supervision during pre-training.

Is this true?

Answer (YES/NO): NO